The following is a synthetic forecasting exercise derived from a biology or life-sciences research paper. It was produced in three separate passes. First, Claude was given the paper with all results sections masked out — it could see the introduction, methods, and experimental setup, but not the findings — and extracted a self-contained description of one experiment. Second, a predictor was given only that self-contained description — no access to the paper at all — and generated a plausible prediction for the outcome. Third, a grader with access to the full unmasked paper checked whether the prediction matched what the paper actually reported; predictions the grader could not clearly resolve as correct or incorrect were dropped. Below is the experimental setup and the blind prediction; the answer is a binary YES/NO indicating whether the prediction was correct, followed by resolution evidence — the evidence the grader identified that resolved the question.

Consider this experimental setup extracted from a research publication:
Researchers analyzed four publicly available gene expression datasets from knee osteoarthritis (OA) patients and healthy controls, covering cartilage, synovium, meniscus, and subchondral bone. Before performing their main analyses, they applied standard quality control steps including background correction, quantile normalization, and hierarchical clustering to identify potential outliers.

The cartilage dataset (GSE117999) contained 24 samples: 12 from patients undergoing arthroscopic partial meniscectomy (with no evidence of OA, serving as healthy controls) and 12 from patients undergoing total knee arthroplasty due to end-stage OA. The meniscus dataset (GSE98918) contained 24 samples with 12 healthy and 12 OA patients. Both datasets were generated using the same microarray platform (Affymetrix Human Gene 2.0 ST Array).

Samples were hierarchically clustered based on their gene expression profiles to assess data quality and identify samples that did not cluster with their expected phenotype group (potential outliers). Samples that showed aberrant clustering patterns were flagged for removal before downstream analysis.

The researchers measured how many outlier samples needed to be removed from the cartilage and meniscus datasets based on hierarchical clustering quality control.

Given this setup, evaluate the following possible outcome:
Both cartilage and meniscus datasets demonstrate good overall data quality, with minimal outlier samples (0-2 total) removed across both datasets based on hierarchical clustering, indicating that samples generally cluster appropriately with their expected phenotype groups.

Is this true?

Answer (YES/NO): NO